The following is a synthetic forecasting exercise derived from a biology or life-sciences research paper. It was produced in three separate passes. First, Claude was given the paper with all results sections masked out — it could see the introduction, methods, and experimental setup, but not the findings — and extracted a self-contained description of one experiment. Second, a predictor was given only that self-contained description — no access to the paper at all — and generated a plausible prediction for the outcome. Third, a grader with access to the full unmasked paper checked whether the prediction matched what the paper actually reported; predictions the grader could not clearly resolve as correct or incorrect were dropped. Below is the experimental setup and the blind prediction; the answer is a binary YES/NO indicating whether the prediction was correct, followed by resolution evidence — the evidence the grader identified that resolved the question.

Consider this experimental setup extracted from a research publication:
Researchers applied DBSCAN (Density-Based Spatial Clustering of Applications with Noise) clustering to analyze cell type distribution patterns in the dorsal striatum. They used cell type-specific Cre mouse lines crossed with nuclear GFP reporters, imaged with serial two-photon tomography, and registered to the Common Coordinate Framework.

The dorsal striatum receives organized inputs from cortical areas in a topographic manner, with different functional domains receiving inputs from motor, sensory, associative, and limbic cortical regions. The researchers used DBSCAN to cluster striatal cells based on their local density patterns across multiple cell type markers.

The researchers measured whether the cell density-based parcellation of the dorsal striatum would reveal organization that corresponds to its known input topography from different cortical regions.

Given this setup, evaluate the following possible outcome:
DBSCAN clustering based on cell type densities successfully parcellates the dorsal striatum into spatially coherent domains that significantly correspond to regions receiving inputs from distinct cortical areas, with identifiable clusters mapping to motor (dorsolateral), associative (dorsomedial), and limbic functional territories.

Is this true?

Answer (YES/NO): YES